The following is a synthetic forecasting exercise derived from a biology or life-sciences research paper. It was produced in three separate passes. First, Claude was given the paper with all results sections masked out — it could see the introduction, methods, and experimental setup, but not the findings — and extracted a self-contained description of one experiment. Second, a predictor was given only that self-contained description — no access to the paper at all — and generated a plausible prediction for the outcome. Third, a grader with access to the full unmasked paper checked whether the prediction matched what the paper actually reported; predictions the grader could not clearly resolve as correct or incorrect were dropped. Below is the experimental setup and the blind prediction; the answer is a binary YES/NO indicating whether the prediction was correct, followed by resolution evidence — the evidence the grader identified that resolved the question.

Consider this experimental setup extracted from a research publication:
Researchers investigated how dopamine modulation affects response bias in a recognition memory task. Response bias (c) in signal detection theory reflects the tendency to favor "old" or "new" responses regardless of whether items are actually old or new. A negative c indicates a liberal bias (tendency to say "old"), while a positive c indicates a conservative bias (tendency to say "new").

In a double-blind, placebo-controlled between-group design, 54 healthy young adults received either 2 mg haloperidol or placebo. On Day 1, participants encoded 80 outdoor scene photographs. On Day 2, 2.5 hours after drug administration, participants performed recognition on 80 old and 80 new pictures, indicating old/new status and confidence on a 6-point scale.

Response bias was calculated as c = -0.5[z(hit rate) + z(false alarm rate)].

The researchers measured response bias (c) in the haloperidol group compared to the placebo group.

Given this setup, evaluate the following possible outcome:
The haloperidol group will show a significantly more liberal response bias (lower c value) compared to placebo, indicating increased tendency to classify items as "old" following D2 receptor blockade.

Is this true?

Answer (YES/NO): NO